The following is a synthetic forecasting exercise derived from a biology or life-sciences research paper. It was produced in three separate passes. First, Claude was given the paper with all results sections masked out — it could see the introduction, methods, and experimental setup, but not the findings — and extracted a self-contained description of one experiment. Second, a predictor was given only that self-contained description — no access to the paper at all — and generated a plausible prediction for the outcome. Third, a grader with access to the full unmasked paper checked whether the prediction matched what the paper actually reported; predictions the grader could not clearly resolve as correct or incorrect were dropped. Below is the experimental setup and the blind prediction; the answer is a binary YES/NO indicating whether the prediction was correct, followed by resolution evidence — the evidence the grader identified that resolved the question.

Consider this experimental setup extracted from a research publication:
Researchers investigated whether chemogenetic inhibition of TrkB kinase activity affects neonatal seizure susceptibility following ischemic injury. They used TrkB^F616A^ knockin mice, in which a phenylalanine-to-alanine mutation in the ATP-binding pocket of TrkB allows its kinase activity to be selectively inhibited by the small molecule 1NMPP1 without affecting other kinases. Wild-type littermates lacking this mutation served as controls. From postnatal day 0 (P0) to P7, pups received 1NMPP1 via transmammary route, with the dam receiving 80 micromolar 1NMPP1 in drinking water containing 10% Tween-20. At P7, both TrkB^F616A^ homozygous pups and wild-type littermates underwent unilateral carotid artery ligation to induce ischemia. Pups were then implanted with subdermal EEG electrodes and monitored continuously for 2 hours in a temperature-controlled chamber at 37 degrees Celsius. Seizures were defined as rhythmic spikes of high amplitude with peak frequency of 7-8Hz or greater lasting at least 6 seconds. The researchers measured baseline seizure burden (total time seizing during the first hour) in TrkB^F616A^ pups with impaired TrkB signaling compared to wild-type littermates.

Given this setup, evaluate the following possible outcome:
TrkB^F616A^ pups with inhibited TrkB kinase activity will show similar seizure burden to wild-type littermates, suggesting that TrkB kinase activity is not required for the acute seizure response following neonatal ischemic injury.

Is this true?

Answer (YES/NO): NO